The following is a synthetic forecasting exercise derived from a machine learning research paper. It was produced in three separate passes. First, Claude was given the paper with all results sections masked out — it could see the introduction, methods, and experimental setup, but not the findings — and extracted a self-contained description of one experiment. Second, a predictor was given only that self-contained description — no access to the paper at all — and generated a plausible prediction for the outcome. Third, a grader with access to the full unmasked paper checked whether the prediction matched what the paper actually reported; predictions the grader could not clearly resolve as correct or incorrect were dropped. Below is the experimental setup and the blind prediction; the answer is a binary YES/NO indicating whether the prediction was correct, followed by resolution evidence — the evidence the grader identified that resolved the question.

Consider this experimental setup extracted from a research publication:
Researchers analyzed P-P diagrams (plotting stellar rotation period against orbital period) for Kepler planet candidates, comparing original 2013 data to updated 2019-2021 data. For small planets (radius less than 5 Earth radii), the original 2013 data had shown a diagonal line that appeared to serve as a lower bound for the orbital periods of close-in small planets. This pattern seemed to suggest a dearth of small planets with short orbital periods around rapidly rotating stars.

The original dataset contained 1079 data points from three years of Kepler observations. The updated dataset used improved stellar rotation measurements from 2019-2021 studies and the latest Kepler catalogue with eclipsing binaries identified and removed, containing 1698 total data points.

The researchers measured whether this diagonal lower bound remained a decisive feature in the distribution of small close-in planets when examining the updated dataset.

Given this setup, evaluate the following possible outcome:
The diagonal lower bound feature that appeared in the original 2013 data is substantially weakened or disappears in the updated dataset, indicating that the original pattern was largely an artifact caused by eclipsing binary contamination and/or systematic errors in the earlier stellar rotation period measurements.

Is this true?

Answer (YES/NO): NO